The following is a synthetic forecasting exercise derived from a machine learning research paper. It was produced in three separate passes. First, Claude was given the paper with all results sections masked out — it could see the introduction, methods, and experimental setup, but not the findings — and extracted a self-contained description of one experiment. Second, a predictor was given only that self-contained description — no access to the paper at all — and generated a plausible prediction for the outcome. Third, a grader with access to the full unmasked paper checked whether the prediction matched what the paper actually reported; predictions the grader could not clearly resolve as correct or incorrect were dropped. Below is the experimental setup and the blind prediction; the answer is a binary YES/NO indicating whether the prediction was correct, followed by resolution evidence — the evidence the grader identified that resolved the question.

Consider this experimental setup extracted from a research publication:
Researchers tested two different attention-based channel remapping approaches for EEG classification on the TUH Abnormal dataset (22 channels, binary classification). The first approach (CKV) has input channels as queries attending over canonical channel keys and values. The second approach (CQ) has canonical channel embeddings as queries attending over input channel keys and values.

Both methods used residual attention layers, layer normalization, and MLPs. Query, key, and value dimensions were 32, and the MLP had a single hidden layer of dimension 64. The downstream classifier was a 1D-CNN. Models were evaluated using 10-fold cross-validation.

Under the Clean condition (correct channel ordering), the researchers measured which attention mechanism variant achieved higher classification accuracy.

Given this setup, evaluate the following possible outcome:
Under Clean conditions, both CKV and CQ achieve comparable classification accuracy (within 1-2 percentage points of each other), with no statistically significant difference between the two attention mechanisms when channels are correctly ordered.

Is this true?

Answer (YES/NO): NO